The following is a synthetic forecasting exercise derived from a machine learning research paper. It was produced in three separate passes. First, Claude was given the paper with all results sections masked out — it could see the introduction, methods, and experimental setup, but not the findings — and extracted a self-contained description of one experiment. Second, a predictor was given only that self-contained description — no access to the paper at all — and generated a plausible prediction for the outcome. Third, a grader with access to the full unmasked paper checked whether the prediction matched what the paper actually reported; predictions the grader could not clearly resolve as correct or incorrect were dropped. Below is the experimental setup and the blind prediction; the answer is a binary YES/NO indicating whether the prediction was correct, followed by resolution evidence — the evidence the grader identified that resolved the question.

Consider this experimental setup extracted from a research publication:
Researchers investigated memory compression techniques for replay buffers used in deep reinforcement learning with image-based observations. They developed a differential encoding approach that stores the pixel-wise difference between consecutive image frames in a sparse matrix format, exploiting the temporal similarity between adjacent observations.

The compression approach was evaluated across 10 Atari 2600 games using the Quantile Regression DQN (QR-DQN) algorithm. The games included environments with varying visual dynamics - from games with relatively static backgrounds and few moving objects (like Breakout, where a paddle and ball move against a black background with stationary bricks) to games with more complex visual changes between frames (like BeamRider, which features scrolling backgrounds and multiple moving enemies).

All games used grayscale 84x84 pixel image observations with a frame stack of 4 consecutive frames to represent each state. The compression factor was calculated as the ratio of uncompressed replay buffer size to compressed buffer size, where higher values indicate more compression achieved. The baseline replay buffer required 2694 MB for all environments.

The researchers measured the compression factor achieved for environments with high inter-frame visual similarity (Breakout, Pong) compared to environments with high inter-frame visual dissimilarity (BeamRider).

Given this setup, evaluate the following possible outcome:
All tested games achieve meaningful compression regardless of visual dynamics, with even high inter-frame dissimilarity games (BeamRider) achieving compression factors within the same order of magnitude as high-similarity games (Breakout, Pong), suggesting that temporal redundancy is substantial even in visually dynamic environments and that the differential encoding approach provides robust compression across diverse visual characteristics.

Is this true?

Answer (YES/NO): YES